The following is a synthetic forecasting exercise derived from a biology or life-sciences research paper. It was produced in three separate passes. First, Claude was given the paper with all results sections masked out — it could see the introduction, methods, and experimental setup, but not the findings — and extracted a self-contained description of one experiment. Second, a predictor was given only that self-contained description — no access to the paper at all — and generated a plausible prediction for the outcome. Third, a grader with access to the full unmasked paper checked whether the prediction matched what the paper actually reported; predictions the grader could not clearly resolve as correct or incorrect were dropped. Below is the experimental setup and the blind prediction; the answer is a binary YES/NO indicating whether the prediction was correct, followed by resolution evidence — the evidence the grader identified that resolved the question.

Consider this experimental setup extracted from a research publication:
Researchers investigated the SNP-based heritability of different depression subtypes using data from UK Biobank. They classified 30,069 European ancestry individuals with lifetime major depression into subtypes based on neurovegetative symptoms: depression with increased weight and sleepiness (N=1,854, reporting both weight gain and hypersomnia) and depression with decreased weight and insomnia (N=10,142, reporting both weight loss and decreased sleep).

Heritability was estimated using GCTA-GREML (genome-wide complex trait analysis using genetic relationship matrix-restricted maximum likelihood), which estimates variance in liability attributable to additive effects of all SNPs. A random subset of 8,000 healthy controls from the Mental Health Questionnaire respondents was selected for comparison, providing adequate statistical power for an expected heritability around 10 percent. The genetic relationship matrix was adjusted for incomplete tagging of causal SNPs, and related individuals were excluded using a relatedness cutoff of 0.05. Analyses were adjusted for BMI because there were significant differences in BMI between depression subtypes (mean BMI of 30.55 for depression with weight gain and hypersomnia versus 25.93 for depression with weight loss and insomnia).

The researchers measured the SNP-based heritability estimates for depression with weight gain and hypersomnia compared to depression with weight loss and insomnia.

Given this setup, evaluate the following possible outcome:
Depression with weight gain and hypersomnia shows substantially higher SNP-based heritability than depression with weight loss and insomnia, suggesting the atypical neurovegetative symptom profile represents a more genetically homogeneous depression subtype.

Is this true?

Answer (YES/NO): NO